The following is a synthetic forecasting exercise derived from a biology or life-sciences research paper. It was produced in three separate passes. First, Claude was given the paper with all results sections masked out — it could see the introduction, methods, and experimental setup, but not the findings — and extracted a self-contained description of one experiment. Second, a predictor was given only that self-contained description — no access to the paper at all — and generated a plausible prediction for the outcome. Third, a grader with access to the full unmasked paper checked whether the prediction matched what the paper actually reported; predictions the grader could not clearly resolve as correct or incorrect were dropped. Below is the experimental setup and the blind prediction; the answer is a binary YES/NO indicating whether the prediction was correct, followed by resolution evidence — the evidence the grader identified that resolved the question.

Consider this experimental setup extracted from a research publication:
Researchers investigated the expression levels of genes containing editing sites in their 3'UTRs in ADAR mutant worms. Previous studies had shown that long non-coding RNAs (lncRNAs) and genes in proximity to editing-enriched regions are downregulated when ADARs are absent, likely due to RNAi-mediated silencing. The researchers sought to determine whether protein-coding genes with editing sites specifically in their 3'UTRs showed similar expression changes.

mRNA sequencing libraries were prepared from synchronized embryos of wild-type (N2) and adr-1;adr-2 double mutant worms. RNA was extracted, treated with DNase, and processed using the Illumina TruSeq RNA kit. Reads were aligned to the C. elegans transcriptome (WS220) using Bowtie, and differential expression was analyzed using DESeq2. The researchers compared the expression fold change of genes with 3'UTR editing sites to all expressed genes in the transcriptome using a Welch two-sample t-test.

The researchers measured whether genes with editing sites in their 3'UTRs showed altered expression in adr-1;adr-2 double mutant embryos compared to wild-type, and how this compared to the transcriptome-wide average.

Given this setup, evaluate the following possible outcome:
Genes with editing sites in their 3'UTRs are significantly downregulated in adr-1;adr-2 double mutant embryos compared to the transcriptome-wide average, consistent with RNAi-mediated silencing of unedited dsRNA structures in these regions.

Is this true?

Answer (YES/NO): YES